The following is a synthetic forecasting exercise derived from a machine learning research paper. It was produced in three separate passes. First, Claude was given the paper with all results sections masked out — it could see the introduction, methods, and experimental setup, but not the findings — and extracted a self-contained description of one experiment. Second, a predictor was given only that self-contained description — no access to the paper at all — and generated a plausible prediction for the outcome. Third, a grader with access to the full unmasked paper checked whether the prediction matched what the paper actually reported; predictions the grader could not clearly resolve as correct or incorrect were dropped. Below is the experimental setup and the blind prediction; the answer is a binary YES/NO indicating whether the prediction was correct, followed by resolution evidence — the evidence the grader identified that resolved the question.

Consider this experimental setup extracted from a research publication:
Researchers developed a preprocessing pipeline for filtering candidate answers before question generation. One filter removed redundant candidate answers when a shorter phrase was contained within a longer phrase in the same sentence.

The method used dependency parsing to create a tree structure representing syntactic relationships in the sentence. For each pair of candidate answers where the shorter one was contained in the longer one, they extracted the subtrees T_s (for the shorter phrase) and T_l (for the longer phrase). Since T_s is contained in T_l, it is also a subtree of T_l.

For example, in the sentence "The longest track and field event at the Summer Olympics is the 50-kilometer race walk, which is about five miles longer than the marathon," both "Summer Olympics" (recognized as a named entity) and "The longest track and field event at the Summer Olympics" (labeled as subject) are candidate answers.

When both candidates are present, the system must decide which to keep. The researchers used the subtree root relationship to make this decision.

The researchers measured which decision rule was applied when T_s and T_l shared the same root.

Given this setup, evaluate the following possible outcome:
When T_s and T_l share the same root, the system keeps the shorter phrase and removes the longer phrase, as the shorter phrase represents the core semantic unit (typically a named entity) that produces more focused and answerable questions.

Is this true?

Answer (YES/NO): YES